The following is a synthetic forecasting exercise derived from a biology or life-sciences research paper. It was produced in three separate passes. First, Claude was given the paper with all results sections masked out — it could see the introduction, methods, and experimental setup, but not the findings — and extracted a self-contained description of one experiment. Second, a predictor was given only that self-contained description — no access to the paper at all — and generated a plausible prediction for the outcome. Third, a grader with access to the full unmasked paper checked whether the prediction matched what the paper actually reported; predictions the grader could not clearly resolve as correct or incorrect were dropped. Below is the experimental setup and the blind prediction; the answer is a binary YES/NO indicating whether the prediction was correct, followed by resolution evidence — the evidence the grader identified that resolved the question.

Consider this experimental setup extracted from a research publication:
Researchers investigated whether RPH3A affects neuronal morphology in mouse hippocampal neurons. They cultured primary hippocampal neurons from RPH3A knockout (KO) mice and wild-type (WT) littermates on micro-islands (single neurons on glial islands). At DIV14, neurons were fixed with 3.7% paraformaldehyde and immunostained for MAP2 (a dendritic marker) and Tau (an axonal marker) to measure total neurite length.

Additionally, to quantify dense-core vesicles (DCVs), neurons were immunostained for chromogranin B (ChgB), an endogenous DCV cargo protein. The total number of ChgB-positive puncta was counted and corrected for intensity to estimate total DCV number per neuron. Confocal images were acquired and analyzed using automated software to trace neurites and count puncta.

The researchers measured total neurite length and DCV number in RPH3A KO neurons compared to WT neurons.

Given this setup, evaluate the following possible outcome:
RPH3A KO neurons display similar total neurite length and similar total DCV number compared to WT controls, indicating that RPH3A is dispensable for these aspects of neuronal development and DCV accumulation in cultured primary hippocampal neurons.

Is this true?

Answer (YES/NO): NO